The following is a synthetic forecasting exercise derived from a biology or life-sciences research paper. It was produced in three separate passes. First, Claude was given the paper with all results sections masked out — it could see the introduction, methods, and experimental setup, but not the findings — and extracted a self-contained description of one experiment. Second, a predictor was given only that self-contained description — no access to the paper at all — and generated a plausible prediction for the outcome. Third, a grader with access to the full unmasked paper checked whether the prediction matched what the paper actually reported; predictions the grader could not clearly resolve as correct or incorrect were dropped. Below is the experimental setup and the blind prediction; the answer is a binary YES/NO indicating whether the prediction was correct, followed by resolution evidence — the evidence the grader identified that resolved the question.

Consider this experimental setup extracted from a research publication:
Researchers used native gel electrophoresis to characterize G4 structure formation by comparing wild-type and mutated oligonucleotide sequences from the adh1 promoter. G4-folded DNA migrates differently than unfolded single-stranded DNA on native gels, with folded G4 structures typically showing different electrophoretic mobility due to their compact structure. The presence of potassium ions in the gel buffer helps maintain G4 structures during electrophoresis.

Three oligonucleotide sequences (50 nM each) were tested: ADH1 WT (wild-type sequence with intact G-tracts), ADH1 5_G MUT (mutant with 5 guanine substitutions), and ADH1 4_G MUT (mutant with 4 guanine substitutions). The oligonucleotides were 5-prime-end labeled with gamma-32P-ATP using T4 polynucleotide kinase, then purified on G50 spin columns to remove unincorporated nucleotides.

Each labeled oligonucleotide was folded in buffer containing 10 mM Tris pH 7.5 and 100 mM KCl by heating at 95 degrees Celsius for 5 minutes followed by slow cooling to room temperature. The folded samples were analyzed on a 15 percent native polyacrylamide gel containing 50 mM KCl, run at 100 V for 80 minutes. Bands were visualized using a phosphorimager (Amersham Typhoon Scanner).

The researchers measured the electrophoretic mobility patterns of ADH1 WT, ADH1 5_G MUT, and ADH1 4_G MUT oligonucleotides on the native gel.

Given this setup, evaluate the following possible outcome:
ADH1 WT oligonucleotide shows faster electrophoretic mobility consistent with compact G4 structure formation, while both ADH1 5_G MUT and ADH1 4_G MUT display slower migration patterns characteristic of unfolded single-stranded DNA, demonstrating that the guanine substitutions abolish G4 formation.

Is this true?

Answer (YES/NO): NO